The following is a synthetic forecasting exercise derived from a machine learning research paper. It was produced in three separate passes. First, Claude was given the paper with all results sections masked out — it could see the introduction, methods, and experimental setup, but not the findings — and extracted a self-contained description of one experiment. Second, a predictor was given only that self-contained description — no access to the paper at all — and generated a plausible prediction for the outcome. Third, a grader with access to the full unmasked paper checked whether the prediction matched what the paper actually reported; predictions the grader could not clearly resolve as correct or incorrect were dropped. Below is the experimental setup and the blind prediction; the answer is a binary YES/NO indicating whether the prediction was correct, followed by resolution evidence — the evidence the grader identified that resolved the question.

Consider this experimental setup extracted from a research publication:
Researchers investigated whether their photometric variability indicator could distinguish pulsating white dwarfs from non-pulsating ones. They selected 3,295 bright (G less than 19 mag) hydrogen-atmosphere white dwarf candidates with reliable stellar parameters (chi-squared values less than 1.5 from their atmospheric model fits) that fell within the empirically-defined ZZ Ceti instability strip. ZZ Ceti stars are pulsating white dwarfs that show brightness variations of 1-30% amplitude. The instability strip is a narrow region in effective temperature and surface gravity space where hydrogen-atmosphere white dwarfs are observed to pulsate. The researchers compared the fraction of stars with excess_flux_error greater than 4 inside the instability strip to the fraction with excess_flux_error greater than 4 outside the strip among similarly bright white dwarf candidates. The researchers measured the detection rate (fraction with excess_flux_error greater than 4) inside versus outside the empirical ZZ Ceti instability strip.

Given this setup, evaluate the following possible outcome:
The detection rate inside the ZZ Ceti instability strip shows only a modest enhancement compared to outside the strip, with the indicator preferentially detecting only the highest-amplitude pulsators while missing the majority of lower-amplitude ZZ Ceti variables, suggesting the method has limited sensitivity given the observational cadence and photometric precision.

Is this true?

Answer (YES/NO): NO